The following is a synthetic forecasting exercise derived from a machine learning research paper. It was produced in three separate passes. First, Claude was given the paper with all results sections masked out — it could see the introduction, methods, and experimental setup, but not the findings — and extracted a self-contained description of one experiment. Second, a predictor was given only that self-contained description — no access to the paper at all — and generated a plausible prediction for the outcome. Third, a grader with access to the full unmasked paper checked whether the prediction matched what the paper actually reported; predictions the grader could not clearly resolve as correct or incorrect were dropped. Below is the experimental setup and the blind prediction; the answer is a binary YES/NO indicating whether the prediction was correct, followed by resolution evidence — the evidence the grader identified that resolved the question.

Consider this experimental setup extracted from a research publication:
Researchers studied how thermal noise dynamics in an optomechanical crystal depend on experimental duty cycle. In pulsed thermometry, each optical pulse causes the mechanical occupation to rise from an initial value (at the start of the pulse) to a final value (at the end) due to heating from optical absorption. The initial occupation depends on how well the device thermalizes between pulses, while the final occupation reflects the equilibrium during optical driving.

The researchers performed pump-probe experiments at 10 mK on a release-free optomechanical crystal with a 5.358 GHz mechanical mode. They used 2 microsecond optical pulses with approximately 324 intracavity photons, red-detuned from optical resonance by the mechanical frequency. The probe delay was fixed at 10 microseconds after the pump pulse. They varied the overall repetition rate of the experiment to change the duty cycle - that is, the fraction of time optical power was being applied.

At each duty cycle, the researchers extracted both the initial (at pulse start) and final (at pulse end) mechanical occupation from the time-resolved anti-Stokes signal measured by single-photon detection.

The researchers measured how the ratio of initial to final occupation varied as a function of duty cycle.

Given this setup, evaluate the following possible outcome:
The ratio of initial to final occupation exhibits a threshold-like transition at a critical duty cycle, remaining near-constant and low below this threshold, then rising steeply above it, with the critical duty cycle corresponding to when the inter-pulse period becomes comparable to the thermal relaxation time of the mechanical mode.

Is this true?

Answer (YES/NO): NO